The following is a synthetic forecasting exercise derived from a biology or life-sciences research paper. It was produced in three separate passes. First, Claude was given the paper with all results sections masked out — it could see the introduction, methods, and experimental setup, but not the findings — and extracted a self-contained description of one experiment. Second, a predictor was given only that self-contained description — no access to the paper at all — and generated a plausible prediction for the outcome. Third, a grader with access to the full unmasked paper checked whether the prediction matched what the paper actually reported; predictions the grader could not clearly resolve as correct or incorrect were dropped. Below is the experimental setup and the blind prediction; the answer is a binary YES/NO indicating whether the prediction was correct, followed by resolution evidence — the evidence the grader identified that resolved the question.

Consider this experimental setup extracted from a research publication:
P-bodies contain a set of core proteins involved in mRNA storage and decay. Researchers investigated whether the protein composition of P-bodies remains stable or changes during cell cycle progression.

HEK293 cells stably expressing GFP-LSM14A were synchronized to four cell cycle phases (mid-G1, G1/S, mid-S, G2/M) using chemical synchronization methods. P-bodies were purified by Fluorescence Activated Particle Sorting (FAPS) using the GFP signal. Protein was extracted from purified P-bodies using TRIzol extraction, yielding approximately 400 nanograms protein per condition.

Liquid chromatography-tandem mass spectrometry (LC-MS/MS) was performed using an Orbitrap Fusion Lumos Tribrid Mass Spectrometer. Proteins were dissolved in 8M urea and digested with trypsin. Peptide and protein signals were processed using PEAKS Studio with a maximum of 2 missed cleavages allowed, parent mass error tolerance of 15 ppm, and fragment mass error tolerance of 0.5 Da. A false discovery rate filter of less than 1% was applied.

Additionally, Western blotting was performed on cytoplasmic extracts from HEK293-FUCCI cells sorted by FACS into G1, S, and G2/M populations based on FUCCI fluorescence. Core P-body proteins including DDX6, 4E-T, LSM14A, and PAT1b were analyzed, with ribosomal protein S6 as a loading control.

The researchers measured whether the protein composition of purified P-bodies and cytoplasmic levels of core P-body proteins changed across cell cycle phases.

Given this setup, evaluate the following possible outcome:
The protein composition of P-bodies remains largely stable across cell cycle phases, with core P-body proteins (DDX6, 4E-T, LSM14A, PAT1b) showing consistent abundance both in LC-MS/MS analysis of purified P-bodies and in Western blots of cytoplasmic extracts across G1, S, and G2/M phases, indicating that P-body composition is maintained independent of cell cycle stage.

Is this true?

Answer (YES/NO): YES